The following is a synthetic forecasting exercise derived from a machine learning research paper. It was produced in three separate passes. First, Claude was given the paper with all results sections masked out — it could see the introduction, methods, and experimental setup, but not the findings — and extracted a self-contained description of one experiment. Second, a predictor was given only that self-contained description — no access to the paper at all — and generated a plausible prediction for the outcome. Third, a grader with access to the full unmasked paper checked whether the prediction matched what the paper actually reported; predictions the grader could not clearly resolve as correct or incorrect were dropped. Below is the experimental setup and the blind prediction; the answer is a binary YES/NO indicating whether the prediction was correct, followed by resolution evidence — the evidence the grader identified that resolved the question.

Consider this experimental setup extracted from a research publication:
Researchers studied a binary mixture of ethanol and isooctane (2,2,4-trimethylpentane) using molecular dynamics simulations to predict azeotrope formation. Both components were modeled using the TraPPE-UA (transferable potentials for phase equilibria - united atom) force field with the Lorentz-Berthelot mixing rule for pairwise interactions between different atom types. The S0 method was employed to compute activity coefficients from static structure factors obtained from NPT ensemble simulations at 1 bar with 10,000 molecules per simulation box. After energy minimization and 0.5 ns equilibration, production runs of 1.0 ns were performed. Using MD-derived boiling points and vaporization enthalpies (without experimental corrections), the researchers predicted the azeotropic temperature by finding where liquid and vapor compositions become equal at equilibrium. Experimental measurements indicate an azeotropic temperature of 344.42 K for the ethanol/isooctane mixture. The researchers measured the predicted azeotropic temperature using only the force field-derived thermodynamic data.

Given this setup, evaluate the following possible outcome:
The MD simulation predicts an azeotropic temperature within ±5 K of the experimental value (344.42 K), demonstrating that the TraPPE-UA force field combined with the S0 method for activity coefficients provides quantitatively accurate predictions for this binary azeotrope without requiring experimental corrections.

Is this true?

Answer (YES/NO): NO